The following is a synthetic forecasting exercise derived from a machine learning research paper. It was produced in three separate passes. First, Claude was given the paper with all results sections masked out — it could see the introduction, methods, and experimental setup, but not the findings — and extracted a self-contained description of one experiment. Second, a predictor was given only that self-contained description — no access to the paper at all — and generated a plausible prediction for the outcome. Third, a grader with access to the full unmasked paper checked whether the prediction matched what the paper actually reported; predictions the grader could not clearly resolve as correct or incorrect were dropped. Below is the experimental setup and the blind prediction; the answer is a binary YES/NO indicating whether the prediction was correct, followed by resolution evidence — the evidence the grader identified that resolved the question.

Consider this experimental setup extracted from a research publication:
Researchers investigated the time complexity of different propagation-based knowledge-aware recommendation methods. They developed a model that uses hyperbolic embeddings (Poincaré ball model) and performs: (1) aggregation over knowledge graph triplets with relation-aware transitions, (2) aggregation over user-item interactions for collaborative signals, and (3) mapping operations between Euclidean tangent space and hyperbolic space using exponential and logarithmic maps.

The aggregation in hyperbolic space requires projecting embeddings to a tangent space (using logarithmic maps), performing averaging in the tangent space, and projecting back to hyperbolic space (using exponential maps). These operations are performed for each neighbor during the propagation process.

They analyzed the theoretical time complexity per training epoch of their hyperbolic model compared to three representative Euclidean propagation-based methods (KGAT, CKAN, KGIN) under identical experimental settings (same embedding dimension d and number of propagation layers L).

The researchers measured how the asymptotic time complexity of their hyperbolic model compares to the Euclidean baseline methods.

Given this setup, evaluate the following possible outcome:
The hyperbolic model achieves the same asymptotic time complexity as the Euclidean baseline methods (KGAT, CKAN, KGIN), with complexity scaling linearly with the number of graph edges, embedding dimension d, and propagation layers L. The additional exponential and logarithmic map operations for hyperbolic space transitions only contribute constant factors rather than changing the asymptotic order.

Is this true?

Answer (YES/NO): YES